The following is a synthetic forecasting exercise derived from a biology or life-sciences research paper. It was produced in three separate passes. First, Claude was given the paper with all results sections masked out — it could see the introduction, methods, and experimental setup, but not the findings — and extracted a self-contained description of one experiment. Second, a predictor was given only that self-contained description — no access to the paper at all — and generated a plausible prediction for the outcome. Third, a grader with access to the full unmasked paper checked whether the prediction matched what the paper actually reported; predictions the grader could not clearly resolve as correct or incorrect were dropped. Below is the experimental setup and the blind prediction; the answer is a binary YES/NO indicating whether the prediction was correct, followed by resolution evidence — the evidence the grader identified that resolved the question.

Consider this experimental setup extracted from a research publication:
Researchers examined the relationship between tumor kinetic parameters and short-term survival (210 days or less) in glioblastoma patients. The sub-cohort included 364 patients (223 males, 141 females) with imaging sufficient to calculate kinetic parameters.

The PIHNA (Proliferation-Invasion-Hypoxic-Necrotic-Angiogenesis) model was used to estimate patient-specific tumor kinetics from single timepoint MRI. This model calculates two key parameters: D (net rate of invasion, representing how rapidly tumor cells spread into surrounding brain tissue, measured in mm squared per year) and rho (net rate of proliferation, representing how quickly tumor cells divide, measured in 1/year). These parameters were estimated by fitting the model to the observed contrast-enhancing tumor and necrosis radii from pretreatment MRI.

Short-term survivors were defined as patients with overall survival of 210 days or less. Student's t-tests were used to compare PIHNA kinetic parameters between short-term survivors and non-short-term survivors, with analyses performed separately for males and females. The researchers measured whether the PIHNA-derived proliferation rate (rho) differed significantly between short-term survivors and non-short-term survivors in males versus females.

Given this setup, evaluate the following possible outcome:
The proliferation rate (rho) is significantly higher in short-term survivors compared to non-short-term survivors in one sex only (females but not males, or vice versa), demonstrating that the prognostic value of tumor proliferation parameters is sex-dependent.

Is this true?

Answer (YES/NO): NO